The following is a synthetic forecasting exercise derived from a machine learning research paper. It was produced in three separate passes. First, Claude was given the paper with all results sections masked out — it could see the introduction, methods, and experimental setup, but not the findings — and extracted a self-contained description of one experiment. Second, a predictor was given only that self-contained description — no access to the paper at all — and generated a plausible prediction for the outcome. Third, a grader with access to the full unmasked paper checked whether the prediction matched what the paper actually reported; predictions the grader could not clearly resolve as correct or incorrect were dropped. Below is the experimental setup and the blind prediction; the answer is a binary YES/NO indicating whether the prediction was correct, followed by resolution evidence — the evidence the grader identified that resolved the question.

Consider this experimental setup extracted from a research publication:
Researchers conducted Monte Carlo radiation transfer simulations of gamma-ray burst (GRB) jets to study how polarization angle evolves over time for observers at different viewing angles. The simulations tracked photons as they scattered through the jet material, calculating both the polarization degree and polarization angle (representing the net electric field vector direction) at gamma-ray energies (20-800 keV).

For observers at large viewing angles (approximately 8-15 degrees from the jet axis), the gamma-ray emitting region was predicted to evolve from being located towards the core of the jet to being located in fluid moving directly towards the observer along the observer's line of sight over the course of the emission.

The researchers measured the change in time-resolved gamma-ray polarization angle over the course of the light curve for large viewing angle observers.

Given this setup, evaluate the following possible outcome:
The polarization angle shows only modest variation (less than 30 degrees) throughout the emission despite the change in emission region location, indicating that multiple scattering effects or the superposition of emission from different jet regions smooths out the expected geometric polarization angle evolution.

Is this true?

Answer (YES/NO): NO